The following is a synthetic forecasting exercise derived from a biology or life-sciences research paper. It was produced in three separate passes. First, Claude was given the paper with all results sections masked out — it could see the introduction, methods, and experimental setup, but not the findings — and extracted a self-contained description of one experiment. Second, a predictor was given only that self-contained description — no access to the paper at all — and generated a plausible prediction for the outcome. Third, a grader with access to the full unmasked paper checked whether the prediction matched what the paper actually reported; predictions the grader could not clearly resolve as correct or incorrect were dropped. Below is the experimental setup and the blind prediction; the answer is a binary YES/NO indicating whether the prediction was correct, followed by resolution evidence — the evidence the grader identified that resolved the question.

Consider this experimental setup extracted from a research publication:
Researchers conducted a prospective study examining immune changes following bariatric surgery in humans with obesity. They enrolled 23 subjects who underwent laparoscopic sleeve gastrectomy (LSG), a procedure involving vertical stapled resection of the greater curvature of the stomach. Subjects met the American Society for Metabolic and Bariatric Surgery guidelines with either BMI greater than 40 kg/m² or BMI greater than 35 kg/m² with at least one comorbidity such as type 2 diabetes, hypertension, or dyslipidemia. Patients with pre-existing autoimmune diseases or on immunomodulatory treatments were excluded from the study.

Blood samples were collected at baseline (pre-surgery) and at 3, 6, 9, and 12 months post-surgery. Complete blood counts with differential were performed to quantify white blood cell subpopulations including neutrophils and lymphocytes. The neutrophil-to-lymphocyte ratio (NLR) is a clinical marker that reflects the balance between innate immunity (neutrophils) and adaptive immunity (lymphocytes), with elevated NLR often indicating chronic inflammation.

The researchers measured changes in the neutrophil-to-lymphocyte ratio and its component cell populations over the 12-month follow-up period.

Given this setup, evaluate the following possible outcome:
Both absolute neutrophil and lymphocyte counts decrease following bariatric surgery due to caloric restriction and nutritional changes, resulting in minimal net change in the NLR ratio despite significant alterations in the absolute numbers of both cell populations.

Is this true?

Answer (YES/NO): NO